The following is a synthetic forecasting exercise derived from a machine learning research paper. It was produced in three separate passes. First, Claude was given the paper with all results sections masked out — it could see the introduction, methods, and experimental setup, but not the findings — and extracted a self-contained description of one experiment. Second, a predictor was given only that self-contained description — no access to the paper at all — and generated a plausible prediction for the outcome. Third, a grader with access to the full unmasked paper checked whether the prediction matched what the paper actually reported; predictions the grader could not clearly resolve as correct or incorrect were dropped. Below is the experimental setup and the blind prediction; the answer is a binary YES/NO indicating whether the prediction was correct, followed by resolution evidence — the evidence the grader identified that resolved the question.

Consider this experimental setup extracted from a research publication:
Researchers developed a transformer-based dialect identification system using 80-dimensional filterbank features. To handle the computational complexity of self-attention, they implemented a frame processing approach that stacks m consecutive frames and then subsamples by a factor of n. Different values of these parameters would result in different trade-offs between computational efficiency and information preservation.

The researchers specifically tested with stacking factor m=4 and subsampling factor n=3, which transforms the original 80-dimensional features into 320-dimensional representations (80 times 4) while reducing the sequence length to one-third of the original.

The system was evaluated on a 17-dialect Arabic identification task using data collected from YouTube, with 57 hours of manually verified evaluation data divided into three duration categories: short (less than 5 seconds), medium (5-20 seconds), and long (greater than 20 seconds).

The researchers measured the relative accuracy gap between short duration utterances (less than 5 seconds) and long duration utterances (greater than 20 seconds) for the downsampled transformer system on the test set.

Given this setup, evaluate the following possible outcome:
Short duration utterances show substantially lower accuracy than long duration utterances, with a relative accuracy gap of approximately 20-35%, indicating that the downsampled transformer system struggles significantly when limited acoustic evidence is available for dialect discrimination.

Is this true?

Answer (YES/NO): NO